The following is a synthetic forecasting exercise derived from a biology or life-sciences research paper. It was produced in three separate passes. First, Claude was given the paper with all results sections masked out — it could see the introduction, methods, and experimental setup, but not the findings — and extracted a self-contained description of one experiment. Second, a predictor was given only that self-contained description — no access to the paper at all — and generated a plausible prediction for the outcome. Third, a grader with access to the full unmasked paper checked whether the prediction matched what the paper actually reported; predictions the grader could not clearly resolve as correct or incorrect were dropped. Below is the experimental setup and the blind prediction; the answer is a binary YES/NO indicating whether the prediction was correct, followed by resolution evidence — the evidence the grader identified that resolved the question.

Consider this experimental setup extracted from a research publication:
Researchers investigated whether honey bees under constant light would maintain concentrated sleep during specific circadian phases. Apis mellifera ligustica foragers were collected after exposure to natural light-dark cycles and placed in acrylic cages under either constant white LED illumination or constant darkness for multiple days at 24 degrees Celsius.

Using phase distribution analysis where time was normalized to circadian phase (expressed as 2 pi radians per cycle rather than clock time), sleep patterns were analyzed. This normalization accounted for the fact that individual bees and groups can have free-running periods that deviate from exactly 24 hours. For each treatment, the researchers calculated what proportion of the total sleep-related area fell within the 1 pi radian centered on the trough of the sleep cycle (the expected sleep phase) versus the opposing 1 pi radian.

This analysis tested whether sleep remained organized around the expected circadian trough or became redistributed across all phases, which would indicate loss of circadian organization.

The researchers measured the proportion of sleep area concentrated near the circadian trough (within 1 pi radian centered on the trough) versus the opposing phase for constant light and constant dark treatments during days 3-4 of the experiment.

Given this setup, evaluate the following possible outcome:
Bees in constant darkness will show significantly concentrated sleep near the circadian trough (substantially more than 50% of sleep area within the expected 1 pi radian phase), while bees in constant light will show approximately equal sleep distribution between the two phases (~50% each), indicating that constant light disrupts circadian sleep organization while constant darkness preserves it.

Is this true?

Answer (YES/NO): NO